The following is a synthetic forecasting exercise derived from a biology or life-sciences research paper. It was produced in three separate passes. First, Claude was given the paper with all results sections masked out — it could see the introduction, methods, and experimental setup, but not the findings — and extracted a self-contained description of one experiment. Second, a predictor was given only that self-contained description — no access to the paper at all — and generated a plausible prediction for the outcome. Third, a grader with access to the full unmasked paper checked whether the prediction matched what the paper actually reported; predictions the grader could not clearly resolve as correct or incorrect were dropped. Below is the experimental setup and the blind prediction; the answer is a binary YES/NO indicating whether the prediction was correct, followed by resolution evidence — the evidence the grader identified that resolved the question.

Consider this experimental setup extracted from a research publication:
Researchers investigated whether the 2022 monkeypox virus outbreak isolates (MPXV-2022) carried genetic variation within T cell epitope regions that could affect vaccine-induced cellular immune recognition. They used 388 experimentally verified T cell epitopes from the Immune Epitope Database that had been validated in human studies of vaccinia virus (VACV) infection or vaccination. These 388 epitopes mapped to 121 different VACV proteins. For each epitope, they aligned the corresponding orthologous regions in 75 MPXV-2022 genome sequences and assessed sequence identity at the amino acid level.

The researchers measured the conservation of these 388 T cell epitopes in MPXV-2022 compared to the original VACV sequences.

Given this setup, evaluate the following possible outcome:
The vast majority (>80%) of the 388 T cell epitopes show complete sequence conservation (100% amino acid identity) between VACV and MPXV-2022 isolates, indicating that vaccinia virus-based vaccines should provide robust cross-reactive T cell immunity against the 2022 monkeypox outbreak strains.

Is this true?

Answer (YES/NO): NO